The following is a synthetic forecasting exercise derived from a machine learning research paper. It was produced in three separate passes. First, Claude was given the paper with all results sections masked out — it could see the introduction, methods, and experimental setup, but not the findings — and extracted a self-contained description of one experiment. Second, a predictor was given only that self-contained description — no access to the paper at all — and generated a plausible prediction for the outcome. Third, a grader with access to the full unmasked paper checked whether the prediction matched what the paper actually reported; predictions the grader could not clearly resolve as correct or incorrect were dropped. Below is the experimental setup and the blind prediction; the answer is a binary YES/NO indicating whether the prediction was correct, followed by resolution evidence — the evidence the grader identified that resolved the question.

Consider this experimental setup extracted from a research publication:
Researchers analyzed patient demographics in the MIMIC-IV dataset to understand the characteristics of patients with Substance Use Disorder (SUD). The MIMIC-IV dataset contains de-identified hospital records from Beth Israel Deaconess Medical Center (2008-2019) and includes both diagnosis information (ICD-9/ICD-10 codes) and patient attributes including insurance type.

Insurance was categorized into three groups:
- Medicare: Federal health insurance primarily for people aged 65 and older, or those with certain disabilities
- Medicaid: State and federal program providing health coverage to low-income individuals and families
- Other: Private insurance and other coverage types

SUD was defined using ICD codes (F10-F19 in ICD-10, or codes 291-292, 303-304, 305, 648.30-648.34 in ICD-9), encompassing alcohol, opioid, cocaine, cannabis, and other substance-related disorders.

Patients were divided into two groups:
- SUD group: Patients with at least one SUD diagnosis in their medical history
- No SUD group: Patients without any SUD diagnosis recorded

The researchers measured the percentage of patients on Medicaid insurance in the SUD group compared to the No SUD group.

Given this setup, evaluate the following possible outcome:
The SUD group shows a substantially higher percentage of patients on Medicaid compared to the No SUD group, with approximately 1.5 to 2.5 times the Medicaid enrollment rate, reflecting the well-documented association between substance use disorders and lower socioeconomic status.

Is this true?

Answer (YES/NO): YES